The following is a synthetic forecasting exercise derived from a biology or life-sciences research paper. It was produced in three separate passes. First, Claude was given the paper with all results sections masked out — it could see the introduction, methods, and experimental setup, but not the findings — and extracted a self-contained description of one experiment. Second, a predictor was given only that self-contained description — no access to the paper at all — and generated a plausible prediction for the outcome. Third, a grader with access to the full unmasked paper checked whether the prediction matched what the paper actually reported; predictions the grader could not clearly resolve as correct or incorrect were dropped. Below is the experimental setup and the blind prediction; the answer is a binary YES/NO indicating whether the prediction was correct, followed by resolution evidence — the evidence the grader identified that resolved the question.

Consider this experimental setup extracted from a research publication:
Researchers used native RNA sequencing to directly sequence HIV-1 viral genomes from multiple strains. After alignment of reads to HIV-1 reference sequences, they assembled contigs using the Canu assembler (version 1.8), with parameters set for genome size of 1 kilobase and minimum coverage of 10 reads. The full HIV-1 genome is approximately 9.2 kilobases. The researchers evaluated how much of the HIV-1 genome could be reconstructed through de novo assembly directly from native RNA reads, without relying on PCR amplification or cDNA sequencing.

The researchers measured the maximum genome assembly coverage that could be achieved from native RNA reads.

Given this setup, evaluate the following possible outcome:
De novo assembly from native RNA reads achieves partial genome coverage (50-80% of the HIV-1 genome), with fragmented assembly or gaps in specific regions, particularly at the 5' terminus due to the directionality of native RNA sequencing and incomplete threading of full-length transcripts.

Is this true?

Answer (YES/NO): NO